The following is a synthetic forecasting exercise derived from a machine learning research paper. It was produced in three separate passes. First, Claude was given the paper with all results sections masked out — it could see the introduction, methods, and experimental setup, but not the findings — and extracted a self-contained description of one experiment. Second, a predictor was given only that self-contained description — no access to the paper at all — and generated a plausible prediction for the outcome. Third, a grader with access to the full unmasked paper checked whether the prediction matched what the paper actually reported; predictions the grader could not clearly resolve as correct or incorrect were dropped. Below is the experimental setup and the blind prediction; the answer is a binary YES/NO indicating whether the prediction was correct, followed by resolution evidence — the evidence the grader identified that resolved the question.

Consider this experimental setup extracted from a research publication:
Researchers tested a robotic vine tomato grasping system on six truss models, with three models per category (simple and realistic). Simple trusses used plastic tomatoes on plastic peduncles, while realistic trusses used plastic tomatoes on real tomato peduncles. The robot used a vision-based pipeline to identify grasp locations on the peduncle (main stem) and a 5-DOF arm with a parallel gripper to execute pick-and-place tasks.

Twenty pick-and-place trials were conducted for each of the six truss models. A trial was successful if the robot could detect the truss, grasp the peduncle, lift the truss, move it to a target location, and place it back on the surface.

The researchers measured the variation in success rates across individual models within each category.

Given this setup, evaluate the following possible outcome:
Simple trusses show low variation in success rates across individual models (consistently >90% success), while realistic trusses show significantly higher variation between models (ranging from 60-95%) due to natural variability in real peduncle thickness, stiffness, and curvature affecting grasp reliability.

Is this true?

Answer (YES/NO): NO